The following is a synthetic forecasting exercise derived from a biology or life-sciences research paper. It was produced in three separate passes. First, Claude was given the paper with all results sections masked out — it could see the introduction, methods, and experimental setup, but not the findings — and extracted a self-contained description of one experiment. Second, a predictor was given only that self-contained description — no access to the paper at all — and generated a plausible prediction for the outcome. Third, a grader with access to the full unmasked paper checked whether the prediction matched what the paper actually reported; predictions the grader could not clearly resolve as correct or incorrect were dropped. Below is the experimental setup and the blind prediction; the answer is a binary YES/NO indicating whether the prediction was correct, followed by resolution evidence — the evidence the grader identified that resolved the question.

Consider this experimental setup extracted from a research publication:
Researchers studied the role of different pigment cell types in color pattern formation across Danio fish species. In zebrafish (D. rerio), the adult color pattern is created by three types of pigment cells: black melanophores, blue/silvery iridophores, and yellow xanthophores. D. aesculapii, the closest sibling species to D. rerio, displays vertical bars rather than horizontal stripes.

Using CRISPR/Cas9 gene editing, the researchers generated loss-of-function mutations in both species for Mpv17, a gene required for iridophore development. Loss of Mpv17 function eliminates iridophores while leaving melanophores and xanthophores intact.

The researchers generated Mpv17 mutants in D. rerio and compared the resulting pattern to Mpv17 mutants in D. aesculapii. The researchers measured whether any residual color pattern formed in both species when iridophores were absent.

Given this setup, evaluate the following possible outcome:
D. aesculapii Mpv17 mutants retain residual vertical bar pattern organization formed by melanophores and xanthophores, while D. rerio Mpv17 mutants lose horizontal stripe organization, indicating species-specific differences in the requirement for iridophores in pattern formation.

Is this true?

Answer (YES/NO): YES